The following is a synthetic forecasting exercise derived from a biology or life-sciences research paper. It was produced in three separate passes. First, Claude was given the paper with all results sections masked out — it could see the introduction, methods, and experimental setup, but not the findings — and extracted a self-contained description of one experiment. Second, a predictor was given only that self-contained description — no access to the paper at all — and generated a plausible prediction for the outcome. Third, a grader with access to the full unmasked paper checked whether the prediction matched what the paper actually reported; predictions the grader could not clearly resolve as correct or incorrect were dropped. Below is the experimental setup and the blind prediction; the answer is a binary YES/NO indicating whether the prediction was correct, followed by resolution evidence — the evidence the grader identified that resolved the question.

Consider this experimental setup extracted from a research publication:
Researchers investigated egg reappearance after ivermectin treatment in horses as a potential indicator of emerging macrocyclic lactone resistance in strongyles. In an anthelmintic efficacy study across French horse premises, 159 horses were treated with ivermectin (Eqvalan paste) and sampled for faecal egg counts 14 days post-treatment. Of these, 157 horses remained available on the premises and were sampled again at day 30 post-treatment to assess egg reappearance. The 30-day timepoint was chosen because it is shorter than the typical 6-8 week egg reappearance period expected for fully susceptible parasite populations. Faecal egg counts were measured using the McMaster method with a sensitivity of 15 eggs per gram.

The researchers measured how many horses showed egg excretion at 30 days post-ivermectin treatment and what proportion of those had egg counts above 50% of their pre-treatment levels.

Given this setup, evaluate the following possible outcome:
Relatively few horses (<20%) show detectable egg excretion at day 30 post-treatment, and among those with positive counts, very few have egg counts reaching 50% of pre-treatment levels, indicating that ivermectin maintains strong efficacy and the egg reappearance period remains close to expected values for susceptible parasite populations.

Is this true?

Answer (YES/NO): YES